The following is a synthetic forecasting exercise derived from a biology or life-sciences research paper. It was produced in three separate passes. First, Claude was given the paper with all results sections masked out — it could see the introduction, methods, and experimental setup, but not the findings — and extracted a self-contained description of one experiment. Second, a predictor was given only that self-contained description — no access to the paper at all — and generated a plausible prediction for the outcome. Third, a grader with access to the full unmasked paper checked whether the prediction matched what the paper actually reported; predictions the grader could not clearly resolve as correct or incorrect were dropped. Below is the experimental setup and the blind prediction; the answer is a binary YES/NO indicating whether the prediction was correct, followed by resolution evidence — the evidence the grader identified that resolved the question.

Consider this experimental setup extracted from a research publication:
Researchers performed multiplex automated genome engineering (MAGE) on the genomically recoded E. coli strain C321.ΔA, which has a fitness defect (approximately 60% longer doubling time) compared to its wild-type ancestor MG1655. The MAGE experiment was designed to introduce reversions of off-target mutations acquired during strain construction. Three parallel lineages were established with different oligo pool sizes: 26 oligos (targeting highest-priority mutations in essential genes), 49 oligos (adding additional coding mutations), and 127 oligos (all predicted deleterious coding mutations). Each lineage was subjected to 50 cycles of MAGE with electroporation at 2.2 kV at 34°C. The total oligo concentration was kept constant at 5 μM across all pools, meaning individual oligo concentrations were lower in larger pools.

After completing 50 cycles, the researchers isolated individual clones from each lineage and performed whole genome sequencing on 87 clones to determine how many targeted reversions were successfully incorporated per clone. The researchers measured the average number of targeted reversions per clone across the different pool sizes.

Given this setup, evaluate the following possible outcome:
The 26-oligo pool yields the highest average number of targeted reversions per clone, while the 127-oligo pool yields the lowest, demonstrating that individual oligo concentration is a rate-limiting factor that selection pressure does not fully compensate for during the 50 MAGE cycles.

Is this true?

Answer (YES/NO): NO